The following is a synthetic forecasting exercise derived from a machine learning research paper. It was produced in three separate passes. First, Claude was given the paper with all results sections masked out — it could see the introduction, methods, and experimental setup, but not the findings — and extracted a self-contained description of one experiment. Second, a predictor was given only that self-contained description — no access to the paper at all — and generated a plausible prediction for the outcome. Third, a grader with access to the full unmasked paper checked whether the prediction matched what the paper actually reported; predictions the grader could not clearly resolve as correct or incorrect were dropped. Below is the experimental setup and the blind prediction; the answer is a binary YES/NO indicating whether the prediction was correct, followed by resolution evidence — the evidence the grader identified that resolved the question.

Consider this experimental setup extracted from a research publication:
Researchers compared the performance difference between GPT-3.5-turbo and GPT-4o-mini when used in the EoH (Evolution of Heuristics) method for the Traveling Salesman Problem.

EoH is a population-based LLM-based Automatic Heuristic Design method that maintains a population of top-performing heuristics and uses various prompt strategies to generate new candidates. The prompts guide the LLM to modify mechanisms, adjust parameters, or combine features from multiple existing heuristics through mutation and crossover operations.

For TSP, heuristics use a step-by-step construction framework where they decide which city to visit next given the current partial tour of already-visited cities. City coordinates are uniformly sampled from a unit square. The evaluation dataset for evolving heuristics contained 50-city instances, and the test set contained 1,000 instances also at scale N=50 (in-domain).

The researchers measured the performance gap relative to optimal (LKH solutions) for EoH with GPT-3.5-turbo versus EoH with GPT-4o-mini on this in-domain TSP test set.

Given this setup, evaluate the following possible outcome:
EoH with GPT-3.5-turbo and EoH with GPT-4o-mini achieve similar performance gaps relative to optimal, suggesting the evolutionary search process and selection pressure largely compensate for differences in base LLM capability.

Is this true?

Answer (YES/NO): YES